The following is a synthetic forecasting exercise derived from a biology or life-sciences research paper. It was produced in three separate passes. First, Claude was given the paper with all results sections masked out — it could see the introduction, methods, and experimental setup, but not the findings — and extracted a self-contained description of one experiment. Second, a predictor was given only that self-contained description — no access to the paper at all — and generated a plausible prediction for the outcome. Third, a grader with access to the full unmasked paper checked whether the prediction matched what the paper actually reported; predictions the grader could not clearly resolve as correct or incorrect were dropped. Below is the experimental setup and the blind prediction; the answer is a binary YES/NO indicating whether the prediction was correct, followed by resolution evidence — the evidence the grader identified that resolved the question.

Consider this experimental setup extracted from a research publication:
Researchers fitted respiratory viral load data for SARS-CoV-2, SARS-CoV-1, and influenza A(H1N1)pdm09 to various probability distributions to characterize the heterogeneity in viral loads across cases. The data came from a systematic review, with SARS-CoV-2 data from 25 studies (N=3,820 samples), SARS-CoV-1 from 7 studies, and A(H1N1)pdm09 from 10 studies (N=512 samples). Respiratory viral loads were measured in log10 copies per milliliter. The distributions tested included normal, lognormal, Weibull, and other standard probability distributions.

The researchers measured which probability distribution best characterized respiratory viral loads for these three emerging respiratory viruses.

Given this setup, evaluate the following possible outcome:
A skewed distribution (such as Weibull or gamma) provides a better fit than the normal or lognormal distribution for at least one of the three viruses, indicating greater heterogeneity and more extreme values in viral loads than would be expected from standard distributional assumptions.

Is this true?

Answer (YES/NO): YES